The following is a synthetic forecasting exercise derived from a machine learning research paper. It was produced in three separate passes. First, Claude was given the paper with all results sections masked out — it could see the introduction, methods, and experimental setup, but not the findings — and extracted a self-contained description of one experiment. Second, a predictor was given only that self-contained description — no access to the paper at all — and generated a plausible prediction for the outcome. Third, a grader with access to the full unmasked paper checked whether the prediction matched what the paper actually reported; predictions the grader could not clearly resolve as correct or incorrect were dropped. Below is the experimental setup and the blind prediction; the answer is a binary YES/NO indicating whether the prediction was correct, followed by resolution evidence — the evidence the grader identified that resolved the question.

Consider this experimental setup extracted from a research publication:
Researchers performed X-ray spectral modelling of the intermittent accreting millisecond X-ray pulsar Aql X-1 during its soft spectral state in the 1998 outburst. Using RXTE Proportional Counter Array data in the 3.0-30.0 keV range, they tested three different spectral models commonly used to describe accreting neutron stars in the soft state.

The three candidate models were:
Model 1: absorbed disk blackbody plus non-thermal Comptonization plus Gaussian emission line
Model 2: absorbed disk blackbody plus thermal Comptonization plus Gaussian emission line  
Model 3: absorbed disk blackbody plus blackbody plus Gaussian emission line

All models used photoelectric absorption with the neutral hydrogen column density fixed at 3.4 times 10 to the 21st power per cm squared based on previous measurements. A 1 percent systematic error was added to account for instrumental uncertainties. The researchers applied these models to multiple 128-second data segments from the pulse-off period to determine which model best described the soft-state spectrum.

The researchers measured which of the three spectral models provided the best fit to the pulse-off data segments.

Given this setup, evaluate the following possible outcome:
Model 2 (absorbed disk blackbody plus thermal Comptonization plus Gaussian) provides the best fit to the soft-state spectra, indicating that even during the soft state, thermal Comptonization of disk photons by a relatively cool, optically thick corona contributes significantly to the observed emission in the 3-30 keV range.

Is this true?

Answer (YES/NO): NO